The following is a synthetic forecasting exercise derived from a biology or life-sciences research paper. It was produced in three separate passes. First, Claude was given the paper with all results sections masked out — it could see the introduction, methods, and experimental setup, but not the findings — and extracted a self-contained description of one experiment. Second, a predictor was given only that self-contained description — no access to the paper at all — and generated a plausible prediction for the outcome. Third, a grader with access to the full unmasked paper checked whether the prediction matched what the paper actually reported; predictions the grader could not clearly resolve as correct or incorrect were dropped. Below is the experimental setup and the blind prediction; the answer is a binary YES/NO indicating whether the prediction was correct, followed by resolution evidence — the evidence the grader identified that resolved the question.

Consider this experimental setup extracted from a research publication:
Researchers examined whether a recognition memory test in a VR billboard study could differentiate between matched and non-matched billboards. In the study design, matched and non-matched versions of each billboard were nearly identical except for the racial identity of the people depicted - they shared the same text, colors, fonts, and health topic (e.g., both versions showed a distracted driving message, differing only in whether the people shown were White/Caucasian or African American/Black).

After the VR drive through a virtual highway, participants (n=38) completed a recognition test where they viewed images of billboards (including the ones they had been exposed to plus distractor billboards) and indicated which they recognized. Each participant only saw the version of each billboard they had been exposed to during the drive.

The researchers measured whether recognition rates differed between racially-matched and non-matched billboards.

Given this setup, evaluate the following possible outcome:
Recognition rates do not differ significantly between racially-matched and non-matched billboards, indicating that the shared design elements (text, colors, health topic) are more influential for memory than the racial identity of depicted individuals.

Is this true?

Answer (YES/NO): YES